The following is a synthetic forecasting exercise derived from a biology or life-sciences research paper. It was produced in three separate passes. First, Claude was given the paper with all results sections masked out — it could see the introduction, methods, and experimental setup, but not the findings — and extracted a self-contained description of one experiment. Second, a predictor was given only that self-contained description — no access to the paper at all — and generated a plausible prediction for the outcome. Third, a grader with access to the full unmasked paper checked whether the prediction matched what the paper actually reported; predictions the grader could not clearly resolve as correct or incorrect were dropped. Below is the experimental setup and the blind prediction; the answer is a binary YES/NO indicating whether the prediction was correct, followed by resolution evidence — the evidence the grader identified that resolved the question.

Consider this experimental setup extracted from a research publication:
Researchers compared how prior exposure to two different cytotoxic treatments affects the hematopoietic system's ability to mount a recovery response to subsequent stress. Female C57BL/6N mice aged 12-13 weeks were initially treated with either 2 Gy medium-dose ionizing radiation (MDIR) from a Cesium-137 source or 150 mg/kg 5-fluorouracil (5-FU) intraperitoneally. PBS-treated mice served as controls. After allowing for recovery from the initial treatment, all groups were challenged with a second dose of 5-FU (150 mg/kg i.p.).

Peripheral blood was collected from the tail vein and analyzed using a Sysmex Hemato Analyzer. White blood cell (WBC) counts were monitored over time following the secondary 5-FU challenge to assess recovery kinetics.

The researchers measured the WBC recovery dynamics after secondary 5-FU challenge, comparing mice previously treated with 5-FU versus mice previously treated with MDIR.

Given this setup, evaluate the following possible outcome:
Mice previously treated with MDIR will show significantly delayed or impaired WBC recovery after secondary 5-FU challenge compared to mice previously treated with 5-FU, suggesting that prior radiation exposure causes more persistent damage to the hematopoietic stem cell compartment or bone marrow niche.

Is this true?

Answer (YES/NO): NO